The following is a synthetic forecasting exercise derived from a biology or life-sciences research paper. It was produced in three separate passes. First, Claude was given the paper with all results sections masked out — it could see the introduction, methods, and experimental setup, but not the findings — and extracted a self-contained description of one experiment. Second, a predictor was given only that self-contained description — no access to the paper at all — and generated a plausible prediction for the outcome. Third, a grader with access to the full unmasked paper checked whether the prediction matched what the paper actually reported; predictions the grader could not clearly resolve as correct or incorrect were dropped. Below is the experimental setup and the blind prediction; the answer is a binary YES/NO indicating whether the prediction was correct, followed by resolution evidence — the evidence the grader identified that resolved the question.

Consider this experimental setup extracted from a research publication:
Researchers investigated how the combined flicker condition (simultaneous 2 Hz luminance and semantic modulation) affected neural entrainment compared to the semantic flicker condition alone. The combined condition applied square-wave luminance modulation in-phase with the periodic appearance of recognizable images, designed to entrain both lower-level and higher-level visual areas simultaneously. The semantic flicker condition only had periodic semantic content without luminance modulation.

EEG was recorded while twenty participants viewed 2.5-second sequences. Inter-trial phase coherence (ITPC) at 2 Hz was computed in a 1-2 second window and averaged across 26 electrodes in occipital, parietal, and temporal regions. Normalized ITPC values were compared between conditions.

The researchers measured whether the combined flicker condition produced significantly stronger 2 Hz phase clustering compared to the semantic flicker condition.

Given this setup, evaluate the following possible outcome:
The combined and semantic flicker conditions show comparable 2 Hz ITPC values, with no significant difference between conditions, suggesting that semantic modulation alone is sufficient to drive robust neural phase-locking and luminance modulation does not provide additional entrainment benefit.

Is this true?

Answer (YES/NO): NO